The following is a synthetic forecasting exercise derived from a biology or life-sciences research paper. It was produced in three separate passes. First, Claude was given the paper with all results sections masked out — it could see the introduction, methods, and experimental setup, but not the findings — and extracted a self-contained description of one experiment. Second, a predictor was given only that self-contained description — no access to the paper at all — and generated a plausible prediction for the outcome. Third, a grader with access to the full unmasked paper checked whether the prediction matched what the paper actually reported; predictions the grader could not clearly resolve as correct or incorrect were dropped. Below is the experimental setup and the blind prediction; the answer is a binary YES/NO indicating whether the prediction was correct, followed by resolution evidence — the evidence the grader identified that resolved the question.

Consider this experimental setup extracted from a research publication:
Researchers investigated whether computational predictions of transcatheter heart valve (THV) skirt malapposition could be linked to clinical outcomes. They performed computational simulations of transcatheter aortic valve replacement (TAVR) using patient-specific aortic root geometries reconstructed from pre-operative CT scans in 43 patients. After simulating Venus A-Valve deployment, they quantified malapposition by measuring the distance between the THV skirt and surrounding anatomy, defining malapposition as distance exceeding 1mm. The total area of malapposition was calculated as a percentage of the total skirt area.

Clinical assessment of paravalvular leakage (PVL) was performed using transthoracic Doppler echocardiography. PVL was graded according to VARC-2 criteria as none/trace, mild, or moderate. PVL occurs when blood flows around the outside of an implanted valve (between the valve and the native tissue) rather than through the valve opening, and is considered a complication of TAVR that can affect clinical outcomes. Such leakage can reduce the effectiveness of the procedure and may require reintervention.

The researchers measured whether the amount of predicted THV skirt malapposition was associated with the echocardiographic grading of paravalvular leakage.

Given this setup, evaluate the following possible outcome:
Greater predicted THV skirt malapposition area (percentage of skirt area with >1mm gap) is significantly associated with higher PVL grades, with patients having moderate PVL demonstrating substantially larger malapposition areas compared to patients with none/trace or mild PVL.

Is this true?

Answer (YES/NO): NO